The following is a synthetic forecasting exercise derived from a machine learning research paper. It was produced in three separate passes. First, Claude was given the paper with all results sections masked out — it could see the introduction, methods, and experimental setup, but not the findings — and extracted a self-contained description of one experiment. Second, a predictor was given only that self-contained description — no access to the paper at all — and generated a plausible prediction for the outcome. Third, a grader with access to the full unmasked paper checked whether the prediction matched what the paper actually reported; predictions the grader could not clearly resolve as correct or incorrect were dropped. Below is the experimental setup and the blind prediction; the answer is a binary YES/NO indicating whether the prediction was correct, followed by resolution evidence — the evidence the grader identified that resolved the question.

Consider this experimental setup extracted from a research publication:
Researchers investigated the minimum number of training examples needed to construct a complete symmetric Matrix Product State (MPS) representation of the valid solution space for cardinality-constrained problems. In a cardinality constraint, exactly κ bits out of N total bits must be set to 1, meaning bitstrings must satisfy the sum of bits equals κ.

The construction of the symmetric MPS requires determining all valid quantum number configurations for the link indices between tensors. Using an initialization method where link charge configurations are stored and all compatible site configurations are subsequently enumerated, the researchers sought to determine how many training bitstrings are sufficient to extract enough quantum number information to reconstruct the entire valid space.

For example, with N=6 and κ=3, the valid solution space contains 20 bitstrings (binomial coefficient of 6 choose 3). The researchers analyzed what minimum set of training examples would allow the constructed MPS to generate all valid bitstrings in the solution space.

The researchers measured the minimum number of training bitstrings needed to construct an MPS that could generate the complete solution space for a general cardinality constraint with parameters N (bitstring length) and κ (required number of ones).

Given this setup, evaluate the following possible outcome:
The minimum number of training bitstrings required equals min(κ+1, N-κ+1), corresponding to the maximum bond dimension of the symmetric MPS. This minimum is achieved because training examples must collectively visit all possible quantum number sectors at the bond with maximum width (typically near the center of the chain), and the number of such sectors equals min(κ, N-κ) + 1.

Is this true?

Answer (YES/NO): YES